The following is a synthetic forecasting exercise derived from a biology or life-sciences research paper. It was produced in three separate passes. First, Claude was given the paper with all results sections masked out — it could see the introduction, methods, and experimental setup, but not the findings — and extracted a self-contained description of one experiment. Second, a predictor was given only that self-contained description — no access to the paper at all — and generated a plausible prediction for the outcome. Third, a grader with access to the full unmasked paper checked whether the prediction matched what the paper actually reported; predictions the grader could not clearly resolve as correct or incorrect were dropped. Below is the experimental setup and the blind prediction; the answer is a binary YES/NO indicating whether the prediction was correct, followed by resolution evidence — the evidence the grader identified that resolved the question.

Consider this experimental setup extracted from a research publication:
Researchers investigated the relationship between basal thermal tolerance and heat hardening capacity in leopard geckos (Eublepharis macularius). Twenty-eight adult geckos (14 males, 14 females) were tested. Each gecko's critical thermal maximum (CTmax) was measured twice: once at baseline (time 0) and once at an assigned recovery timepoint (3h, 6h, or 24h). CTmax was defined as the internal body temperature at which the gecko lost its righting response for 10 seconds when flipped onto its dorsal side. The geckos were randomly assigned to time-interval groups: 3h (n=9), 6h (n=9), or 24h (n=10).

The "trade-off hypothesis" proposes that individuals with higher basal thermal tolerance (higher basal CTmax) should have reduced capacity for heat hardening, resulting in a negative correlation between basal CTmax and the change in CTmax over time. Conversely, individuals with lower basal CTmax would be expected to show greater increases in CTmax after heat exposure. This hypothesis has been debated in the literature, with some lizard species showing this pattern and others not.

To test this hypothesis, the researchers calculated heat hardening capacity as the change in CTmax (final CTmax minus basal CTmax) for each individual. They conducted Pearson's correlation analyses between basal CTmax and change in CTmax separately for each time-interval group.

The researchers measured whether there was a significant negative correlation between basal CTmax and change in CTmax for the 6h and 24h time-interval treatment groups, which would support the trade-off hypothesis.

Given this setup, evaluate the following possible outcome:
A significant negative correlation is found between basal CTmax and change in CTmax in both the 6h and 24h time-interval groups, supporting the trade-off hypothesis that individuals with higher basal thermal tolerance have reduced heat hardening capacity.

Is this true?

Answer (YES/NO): NO